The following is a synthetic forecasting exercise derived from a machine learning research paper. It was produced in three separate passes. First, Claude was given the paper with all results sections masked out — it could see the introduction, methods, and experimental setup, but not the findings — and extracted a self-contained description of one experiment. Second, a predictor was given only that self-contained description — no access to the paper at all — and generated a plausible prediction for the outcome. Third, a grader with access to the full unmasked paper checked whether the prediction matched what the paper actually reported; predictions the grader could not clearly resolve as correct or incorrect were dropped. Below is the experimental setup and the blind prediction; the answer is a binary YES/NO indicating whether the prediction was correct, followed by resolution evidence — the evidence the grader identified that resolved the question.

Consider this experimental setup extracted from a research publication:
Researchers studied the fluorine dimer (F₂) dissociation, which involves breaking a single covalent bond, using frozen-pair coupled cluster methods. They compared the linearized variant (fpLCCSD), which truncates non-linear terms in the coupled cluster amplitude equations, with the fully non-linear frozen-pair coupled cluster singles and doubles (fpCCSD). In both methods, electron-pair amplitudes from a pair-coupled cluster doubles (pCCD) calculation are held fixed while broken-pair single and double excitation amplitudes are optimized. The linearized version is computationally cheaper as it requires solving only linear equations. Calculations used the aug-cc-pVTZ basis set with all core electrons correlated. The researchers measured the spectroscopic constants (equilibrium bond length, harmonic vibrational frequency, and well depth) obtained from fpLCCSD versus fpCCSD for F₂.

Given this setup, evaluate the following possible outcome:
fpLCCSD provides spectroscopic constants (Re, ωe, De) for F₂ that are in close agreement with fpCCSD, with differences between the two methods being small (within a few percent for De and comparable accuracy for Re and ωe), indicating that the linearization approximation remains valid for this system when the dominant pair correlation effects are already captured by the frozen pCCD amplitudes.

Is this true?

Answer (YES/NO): YES